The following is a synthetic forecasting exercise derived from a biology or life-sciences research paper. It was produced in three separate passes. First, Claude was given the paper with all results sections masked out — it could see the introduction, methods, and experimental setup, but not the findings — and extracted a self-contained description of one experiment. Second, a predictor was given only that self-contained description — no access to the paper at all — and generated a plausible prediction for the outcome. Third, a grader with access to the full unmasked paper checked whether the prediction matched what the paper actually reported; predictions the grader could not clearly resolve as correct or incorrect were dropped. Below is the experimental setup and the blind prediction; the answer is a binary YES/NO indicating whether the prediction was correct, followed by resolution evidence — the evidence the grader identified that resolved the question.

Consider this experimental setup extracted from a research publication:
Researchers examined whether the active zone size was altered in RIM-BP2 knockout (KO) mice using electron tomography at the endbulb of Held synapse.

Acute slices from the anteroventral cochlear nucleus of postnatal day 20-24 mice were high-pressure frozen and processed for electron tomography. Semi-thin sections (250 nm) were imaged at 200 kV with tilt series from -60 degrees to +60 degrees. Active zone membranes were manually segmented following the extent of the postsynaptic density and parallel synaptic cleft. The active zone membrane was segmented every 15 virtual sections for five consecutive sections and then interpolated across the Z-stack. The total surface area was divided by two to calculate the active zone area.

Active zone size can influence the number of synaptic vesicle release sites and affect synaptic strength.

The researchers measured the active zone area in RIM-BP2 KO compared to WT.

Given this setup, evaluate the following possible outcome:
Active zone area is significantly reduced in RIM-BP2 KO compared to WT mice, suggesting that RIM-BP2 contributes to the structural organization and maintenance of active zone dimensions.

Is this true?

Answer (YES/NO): NO